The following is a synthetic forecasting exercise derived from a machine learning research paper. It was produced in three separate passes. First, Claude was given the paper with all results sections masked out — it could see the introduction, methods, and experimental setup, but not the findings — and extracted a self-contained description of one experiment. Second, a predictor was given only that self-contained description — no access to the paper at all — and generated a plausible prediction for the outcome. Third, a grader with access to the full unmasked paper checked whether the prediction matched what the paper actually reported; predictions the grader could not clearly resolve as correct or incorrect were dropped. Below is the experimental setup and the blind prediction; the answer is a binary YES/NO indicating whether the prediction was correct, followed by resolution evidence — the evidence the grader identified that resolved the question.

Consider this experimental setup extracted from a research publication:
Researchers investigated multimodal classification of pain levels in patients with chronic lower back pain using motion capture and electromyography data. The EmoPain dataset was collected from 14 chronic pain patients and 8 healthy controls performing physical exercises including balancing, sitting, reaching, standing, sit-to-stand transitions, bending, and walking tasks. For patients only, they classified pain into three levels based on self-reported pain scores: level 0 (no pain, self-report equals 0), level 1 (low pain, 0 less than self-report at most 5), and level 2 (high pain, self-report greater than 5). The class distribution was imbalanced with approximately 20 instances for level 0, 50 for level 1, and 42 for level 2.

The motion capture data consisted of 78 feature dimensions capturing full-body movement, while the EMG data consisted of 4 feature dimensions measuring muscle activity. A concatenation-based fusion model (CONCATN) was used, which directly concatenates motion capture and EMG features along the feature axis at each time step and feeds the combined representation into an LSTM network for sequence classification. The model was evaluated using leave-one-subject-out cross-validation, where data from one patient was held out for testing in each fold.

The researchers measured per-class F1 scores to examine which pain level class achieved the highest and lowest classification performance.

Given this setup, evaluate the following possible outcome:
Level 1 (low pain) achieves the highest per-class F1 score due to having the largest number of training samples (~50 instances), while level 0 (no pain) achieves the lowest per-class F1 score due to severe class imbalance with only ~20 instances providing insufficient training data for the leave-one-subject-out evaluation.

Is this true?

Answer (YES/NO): NO